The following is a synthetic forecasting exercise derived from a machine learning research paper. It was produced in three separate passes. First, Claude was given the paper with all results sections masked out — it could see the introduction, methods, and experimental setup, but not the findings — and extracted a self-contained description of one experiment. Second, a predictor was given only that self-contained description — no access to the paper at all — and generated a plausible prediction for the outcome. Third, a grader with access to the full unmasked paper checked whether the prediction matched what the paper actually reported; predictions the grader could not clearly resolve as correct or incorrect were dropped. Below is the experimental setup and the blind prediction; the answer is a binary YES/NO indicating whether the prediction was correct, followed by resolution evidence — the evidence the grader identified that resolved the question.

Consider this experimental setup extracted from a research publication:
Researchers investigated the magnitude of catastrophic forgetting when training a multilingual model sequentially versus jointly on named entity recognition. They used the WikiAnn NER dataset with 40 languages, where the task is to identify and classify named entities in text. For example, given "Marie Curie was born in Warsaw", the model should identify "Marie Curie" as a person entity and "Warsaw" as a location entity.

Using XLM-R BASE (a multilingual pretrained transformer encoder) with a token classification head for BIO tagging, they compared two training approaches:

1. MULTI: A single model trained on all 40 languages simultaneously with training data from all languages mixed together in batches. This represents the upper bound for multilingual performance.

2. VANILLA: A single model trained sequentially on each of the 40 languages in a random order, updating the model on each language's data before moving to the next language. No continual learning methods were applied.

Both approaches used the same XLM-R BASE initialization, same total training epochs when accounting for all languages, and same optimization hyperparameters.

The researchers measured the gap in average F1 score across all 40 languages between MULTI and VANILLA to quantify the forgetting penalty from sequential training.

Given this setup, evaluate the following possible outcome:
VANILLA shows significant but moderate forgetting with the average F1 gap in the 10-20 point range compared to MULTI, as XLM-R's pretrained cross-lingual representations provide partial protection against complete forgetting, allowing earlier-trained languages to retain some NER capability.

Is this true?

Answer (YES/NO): YES